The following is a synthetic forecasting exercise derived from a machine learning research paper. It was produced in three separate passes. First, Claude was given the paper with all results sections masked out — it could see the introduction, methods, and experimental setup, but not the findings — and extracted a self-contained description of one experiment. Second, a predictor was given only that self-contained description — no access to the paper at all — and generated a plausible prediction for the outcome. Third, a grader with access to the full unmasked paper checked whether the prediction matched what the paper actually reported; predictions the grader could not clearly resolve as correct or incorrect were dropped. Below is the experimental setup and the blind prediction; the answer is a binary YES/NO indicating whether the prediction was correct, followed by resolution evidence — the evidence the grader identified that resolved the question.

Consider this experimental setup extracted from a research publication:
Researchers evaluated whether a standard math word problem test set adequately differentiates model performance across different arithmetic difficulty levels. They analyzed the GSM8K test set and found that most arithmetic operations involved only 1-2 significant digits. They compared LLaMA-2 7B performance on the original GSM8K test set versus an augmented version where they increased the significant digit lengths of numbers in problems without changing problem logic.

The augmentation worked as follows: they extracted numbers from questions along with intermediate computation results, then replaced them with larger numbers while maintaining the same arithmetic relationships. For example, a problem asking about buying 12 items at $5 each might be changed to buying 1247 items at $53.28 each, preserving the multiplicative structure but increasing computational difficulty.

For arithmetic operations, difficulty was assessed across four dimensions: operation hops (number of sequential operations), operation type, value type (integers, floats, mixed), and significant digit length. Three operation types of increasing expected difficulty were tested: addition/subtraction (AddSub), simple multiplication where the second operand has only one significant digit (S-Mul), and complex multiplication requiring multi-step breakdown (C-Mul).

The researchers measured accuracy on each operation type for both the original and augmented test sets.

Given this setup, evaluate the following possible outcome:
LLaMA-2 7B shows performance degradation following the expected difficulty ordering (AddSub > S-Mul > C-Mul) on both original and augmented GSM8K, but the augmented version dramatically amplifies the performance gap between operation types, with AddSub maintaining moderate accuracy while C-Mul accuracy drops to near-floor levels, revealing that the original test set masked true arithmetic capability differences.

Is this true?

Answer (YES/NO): NO